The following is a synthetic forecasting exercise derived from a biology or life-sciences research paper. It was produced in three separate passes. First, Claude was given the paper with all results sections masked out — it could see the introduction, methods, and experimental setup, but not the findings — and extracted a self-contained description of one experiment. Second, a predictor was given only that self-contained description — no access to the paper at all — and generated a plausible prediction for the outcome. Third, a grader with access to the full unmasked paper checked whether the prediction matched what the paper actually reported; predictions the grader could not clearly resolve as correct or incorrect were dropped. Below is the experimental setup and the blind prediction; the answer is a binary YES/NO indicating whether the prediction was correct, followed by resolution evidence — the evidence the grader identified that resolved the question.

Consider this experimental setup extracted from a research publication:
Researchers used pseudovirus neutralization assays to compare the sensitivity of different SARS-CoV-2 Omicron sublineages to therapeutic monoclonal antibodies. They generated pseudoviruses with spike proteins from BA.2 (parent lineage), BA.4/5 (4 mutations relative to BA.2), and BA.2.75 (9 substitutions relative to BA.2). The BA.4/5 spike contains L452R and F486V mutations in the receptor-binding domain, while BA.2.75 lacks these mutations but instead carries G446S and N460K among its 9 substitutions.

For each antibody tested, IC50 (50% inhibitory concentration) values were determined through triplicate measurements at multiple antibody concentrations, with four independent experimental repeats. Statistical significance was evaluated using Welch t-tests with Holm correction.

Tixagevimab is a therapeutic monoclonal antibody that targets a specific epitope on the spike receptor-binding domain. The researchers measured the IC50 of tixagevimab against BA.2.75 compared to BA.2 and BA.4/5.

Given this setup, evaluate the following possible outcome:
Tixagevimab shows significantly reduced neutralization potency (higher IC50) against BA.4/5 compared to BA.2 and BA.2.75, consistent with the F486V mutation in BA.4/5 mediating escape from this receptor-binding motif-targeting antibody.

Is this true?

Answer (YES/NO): NO